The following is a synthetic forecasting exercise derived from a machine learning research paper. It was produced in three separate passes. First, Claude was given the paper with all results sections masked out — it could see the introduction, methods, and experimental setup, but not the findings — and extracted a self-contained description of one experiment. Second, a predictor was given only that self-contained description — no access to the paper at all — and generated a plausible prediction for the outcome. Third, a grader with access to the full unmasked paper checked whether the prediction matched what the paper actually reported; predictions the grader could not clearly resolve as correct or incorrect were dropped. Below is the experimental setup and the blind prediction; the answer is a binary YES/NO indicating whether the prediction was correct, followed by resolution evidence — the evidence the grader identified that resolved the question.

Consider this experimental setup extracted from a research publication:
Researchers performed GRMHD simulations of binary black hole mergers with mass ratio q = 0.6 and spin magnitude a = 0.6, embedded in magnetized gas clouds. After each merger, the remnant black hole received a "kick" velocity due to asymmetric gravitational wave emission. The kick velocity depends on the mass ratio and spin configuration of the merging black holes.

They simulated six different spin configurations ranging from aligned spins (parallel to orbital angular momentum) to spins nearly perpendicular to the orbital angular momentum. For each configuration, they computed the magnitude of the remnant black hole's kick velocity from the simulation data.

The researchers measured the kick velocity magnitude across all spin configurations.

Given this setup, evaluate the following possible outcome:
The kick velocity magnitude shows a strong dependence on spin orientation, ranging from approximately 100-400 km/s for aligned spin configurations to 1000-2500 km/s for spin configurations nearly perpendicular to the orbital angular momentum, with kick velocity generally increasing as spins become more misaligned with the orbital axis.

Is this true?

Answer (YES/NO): NO